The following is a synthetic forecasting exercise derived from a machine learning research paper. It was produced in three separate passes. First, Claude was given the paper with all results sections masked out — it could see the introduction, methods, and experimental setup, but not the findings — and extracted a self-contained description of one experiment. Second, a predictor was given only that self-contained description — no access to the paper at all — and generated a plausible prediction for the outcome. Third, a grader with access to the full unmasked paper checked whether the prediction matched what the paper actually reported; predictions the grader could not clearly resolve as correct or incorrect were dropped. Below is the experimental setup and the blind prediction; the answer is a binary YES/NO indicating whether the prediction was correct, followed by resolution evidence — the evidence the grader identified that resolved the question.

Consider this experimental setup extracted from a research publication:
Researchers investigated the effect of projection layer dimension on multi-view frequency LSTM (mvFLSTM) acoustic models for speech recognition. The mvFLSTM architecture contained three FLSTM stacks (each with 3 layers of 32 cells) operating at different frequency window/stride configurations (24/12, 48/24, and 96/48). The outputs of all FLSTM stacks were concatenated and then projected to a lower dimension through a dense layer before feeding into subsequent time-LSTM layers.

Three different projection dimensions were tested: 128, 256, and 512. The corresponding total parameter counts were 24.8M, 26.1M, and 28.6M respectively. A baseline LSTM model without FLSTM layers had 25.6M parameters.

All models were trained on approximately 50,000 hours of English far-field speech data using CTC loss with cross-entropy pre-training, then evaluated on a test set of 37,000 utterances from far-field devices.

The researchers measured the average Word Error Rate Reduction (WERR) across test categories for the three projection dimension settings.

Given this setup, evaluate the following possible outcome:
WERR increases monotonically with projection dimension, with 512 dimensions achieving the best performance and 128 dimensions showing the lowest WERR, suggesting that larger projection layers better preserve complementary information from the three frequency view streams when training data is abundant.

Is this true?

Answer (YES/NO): YES